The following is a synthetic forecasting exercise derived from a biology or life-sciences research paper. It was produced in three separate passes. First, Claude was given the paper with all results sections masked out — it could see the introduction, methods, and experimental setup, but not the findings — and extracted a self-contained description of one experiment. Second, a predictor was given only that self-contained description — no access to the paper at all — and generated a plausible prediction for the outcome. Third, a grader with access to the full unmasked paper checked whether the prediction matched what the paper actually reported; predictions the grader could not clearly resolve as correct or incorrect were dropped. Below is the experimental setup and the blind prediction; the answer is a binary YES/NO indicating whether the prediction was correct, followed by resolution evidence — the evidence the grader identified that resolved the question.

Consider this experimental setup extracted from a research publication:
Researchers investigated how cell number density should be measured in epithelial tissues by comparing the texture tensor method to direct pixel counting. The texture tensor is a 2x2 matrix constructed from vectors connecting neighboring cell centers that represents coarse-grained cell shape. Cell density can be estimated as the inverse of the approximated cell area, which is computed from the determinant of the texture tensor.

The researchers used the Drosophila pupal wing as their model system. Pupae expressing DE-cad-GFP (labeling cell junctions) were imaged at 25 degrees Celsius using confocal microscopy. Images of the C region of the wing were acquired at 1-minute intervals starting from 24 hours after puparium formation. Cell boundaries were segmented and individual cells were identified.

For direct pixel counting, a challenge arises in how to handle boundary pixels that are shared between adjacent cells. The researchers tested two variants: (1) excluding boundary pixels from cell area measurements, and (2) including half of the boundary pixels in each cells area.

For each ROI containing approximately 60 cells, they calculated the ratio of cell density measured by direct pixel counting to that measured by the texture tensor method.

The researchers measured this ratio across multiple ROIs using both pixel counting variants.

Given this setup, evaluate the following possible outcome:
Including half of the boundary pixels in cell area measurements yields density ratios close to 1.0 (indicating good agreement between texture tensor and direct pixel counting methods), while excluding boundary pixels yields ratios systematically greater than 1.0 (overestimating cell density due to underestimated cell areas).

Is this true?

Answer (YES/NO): YES